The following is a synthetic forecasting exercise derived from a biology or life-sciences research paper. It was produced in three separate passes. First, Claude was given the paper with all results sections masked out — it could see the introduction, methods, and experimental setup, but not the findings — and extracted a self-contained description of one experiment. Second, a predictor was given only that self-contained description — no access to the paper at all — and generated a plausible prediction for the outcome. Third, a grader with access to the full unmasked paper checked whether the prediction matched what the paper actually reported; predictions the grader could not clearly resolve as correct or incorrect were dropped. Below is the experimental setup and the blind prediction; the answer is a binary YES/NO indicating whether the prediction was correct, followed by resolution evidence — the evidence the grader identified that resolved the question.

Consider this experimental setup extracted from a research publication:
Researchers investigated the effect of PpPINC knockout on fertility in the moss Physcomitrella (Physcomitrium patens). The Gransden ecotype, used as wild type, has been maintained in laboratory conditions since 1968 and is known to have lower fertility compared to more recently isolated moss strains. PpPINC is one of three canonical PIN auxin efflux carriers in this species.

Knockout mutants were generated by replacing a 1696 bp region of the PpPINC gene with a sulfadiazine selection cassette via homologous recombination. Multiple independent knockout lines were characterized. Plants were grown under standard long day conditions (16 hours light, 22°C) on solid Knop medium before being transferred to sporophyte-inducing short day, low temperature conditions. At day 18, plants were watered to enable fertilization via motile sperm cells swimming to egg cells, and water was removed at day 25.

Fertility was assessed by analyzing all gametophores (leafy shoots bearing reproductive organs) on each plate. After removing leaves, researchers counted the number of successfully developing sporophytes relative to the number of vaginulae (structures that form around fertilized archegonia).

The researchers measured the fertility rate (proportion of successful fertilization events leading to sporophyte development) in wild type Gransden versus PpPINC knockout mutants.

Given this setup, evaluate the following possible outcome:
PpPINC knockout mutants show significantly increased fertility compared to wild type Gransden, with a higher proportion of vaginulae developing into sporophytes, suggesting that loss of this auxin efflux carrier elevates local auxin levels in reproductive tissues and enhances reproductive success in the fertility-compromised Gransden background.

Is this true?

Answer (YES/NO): YES